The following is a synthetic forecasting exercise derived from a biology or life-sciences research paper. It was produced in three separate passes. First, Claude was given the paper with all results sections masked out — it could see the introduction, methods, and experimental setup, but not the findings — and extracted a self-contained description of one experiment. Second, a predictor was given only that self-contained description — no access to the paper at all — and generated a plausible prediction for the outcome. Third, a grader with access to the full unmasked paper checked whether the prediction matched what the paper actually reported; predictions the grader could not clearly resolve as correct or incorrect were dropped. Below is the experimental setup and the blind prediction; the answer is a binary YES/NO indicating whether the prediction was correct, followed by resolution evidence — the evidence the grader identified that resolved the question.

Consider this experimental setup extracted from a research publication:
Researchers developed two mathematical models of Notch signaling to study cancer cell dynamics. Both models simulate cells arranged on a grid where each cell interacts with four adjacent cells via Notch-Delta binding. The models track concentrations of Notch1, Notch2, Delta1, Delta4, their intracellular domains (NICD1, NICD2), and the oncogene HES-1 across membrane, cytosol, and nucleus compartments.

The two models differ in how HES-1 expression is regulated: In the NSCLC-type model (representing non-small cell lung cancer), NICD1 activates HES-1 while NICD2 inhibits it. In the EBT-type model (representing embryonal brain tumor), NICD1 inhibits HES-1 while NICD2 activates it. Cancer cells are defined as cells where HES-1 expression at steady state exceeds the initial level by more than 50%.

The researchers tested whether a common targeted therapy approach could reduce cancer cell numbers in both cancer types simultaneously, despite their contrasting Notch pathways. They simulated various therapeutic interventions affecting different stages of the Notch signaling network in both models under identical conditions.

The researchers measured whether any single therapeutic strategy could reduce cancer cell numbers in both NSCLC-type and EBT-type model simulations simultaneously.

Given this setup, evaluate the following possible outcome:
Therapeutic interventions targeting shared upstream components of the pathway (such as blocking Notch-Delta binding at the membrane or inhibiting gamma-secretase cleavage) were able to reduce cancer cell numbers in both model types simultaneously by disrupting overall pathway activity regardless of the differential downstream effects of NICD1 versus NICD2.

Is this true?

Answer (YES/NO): NO